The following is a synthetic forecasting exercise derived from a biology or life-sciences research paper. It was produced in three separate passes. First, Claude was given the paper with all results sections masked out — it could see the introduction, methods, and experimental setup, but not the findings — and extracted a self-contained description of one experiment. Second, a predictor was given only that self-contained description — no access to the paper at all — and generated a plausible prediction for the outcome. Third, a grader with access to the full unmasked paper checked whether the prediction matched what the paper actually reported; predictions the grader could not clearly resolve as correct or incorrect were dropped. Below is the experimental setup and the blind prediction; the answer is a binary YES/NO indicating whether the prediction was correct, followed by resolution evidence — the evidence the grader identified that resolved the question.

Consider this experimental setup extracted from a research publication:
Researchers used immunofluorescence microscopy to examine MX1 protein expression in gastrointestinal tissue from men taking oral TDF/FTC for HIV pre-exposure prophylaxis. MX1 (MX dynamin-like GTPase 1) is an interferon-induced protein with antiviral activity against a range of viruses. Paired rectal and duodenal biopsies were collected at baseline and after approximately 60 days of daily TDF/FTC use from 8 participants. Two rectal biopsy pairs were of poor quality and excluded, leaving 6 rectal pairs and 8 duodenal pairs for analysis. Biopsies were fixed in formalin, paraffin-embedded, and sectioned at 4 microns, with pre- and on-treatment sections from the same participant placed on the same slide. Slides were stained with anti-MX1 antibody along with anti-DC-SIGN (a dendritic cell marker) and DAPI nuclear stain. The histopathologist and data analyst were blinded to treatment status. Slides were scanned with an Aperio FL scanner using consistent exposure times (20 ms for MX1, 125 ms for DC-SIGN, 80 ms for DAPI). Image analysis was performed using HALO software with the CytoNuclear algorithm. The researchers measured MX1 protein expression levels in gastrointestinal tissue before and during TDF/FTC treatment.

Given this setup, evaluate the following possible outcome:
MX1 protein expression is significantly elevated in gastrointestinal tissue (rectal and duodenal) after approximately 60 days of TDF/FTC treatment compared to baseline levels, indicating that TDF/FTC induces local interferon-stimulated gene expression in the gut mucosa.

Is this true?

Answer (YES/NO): NO